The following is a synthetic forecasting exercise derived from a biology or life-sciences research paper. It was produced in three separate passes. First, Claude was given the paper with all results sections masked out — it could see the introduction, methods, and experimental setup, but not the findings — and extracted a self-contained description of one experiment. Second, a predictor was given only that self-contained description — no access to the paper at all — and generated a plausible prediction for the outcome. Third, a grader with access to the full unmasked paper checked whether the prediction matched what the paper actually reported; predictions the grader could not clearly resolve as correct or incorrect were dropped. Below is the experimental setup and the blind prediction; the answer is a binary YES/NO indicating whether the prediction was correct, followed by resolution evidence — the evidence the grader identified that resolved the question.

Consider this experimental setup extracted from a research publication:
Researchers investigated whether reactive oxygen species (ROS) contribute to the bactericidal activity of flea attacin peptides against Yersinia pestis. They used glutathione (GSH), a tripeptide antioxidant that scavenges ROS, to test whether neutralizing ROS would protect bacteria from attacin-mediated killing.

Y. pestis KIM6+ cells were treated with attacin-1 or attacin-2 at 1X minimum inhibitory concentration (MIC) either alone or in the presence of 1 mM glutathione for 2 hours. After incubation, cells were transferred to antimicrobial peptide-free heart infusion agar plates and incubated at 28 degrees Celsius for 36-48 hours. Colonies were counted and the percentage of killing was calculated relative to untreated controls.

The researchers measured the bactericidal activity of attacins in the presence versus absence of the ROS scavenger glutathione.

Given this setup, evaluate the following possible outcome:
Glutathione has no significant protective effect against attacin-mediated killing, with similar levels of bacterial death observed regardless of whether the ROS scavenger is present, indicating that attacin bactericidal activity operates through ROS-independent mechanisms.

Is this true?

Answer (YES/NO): NO